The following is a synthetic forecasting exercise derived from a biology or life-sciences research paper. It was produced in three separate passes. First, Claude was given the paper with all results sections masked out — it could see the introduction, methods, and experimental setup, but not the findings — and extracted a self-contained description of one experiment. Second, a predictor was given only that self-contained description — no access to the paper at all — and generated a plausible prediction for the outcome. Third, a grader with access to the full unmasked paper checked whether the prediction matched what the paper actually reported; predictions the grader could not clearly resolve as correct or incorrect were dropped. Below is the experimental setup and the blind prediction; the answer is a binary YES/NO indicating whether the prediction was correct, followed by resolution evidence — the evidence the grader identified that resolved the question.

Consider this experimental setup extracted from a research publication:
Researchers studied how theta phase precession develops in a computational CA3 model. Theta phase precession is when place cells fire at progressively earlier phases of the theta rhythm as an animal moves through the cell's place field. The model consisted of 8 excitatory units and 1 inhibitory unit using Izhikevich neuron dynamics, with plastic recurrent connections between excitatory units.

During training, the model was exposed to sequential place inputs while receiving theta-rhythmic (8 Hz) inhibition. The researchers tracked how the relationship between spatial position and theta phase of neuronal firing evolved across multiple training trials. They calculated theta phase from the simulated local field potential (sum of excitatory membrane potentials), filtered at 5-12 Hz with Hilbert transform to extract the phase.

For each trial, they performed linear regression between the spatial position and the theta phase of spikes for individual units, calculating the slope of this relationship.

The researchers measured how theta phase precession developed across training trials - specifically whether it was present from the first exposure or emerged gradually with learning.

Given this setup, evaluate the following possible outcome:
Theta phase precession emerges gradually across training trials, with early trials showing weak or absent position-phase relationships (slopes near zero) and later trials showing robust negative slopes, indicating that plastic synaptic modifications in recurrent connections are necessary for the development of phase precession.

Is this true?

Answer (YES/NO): YES